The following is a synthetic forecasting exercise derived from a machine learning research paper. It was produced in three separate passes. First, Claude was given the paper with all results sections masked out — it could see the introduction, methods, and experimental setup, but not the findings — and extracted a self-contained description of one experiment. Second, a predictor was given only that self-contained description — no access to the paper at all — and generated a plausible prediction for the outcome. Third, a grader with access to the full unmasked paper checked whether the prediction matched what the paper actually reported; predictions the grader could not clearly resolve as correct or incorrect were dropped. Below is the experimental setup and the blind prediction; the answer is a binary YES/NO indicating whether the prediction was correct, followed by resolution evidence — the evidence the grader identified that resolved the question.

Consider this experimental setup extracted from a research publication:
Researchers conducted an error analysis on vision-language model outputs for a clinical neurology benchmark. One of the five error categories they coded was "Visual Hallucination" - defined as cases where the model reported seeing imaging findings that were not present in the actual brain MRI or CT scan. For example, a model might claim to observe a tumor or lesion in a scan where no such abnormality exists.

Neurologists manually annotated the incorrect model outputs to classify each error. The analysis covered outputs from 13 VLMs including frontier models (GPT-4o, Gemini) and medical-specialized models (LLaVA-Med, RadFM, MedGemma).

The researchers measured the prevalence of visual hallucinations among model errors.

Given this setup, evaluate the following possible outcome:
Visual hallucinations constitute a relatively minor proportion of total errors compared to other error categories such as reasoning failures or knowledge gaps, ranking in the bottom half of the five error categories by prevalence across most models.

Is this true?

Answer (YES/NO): YES